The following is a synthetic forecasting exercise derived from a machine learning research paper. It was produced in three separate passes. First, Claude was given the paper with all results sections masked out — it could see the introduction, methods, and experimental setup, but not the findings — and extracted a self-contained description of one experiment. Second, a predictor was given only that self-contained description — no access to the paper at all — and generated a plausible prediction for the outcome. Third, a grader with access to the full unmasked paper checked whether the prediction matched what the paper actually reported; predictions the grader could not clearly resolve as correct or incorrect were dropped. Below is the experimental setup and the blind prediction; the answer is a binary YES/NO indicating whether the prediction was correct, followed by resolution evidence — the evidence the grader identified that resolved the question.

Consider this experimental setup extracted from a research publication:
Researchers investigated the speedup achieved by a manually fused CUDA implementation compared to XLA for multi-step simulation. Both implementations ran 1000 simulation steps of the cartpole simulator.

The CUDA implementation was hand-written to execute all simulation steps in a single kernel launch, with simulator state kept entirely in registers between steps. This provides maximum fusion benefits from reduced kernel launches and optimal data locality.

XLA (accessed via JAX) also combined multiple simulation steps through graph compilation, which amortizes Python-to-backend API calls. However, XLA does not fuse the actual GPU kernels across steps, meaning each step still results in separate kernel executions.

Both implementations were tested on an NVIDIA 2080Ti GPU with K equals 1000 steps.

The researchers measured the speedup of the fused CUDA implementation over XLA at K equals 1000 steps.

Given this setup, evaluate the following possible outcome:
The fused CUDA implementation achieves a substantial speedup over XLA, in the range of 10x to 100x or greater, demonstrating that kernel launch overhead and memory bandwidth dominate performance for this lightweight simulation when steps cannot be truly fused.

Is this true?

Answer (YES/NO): YES